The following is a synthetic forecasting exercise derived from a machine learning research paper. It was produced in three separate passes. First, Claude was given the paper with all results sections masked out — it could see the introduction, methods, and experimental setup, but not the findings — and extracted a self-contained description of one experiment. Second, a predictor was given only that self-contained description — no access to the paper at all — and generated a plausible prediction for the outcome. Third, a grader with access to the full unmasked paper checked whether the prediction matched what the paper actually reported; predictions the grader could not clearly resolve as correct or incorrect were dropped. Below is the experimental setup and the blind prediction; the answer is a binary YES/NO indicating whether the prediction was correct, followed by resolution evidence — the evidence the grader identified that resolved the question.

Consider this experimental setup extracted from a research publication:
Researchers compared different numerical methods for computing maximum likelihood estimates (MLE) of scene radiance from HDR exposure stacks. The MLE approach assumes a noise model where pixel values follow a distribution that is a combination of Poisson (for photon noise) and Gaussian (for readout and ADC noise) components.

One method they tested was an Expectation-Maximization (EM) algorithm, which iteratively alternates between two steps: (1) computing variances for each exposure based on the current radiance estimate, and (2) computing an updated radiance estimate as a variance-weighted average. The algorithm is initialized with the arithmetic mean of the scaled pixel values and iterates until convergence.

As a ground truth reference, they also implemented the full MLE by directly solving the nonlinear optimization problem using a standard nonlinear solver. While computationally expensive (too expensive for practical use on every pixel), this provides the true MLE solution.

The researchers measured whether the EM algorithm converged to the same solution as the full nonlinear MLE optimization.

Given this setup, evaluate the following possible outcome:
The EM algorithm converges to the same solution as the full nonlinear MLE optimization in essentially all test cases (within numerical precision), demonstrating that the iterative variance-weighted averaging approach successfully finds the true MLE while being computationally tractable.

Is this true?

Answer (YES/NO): NO